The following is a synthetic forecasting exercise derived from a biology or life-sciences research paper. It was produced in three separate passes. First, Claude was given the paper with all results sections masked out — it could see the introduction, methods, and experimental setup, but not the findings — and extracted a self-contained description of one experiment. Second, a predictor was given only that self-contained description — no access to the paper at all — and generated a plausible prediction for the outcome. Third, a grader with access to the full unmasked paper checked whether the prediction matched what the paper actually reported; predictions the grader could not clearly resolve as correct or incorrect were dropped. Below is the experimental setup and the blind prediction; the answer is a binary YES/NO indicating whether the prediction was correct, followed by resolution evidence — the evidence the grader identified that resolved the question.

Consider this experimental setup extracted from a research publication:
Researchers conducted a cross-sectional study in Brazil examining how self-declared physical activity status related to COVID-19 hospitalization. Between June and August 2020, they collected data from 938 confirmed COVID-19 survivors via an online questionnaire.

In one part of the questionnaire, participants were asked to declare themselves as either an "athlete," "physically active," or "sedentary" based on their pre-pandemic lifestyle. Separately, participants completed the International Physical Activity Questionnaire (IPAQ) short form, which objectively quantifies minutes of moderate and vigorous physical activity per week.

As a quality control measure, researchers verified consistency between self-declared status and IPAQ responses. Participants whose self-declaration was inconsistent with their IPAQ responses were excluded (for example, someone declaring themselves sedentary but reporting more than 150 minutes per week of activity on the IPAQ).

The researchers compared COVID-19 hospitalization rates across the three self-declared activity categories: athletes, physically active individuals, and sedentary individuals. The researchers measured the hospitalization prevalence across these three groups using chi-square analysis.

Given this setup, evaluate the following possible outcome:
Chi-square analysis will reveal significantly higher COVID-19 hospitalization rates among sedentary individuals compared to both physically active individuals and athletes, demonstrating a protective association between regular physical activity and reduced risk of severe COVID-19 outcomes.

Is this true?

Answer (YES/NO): YES